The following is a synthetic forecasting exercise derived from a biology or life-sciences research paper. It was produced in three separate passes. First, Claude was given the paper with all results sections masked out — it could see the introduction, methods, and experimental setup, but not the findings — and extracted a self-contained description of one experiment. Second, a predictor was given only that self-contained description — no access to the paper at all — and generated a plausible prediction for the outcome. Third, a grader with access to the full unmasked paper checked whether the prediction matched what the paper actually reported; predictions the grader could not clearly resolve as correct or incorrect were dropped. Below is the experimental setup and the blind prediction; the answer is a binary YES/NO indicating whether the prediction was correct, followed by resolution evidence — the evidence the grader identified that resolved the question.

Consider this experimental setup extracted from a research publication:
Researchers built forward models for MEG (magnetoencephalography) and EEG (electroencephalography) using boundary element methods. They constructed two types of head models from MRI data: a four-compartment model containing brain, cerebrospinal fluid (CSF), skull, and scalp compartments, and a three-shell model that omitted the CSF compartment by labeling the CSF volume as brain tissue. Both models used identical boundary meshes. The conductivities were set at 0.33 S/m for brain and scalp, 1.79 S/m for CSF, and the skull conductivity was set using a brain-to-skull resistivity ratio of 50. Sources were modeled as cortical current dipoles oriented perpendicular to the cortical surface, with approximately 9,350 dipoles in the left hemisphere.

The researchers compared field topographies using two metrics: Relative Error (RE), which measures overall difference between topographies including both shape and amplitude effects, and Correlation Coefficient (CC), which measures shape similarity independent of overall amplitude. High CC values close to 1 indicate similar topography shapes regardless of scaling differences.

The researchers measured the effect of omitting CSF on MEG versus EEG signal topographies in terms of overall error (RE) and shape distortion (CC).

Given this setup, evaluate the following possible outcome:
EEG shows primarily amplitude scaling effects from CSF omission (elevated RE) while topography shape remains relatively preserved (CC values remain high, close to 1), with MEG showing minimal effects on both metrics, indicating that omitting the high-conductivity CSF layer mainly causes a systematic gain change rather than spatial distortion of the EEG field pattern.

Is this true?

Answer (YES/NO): NO